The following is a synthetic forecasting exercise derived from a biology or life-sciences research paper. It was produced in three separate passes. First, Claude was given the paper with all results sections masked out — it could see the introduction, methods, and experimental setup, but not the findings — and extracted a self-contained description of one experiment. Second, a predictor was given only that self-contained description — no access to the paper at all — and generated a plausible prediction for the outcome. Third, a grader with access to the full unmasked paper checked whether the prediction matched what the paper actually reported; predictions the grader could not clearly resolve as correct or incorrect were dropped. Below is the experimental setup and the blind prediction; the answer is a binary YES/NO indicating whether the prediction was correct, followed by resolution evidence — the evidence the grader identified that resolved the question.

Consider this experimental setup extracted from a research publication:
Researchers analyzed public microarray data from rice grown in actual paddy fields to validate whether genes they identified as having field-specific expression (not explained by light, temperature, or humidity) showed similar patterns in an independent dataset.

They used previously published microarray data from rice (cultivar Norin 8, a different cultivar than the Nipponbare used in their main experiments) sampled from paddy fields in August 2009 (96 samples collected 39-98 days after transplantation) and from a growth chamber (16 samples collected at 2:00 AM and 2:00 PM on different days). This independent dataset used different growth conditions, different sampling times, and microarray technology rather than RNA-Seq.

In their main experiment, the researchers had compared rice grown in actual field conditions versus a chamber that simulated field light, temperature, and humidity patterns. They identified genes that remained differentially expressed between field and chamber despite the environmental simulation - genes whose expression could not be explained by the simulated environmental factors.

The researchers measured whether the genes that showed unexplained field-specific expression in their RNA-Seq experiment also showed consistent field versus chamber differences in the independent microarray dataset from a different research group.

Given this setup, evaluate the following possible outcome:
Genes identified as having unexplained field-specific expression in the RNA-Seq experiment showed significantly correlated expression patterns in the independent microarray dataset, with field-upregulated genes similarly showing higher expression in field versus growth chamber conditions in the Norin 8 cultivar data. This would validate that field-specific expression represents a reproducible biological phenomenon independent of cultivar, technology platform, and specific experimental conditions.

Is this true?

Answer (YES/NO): YES